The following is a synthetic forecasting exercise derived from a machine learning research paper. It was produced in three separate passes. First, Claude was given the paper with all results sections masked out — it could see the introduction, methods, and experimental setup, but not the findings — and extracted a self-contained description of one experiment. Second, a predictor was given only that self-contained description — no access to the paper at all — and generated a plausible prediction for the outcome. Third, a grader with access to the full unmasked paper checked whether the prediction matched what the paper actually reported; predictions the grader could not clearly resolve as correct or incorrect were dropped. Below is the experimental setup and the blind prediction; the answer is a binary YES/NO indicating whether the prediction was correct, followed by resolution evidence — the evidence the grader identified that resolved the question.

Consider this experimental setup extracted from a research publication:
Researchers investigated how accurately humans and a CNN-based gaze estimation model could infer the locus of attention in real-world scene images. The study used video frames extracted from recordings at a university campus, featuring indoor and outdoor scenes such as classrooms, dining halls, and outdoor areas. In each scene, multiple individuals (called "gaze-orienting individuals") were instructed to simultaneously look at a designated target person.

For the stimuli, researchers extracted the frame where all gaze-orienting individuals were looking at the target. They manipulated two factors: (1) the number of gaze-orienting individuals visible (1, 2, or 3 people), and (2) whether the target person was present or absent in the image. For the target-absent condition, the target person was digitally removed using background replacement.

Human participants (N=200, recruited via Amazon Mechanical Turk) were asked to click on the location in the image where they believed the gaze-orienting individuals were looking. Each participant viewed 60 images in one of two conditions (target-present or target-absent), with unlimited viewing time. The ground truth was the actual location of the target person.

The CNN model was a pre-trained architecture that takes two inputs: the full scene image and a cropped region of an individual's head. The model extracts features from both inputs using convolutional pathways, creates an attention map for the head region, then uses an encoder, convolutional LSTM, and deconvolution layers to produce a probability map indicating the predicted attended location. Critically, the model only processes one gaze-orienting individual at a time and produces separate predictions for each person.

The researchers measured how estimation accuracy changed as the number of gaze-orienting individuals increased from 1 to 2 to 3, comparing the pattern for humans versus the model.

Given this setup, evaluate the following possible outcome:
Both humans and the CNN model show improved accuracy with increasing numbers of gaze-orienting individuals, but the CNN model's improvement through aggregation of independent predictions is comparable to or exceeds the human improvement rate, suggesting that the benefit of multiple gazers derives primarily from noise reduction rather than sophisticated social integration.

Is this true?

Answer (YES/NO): NO